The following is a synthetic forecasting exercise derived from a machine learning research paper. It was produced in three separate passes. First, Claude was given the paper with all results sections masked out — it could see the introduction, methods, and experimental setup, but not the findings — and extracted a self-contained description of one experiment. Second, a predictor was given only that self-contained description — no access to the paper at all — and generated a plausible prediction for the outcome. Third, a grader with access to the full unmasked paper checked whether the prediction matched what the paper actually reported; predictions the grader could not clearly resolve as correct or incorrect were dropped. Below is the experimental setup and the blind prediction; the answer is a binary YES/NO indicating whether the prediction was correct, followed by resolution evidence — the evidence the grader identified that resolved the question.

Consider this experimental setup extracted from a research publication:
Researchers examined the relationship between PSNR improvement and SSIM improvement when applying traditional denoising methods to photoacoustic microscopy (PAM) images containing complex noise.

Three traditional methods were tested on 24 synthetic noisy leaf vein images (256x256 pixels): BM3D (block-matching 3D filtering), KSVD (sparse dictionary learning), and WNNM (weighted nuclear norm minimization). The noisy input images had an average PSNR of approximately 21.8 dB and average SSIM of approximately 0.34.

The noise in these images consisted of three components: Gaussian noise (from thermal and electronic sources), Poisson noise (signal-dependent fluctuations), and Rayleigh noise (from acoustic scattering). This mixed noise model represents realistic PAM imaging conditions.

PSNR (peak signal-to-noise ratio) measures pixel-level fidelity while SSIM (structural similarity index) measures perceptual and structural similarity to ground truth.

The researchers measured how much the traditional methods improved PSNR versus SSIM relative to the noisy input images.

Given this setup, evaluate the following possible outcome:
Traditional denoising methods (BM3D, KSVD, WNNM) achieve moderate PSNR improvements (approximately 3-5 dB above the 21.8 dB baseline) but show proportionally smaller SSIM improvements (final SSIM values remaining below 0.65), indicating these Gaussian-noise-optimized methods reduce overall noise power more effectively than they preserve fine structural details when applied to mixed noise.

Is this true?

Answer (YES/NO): NO